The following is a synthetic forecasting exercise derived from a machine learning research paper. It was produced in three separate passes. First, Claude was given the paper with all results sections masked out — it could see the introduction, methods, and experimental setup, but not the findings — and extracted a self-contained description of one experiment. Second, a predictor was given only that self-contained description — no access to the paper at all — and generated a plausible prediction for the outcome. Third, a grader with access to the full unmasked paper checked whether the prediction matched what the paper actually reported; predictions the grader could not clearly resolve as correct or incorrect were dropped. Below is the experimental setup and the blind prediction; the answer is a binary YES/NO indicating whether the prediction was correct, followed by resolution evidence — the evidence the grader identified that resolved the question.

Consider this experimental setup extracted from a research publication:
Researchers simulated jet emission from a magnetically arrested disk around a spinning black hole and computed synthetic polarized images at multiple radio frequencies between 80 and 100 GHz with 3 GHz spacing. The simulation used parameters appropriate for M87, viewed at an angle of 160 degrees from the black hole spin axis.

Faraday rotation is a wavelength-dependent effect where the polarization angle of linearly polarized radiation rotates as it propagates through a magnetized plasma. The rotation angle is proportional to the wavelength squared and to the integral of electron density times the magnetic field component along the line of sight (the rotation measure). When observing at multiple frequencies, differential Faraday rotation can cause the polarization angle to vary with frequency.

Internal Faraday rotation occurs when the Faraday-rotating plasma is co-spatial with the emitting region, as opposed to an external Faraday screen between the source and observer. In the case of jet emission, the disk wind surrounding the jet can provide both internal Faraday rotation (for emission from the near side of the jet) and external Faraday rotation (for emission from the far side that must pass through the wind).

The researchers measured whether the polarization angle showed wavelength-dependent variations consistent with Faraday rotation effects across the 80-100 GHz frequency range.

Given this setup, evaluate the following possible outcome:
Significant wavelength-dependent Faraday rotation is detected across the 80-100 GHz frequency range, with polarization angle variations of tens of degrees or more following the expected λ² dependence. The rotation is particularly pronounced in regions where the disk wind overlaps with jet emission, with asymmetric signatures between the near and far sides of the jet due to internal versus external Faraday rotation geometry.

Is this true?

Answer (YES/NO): NO